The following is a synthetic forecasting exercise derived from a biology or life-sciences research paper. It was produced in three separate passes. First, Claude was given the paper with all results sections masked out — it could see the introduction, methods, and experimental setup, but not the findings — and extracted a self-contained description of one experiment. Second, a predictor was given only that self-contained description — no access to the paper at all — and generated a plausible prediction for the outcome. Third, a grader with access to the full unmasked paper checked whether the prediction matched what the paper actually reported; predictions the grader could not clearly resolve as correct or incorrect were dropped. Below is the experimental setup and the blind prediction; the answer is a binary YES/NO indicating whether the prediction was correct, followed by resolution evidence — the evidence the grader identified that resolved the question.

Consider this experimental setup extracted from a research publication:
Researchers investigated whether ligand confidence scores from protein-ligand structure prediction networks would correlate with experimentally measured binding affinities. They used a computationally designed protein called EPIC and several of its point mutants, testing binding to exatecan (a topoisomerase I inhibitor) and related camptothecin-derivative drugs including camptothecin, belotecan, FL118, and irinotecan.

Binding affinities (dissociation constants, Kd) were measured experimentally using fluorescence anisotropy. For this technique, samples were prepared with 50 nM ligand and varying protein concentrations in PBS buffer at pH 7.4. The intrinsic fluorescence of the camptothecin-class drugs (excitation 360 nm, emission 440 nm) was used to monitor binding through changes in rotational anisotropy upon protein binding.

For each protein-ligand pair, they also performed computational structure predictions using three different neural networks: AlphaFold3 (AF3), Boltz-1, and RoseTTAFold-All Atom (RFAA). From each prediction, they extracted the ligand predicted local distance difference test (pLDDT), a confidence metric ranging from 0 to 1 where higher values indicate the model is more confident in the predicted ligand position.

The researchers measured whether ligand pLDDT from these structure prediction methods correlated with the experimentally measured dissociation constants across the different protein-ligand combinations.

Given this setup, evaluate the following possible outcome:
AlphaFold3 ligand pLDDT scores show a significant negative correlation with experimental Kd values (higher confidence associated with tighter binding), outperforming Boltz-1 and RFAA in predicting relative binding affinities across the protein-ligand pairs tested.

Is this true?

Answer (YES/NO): YES